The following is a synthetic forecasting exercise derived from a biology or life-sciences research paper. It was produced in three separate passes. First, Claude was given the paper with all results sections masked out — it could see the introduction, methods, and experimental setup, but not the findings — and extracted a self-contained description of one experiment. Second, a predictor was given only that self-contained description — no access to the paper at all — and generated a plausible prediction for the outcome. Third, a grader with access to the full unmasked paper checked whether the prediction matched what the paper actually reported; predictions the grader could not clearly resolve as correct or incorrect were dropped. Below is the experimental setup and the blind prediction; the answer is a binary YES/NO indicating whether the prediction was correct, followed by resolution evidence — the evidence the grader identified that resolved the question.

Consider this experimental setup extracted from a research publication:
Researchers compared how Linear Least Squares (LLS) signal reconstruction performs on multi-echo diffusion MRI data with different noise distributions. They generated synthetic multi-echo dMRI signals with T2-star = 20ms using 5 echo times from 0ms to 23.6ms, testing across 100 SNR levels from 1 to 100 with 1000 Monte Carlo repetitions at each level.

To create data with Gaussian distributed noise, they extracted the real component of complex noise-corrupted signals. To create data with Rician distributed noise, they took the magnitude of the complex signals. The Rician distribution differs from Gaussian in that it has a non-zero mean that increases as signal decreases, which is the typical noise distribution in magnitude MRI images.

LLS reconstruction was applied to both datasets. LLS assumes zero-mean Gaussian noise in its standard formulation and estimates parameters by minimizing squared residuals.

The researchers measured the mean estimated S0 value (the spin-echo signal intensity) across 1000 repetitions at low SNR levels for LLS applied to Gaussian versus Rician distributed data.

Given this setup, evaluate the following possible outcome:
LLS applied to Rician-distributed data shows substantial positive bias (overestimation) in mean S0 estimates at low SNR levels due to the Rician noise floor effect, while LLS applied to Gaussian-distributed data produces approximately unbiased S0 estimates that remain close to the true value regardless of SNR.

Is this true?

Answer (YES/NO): YES